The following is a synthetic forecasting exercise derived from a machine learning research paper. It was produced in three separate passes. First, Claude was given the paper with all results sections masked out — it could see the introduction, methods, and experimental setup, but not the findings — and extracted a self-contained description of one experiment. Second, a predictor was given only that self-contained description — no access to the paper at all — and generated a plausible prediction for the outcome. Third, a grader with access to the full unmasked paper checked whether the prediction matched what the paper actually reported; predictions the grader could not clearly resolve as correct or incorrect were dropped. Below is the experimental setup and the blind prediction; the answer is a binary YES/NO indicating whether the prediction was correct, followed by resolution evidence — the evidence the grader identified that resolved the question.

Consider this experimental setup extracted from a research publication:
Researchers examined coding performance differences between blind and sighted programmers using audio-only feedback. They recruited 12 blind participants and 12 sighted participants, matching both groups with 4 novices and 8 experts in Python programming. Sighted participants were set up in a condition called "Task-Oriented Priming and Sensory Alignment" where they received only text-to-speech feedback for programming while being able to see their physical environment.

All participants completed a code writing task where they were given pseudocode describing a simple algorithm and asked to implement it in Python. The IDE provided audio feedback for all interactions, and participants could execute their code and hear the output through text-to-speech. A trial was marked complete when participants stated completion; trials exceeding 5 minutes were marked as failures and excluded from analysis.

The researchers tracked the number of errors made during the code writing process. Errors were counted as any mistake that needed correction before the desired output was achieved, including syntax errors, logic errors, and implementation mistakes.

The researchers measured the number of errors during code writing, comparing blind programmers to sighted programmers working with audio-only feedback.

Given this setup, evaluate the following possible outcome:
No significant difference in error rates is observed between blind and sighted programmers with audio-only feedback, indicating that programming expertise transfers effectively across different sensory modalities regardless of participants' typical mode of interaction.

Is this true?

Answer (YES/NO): NO